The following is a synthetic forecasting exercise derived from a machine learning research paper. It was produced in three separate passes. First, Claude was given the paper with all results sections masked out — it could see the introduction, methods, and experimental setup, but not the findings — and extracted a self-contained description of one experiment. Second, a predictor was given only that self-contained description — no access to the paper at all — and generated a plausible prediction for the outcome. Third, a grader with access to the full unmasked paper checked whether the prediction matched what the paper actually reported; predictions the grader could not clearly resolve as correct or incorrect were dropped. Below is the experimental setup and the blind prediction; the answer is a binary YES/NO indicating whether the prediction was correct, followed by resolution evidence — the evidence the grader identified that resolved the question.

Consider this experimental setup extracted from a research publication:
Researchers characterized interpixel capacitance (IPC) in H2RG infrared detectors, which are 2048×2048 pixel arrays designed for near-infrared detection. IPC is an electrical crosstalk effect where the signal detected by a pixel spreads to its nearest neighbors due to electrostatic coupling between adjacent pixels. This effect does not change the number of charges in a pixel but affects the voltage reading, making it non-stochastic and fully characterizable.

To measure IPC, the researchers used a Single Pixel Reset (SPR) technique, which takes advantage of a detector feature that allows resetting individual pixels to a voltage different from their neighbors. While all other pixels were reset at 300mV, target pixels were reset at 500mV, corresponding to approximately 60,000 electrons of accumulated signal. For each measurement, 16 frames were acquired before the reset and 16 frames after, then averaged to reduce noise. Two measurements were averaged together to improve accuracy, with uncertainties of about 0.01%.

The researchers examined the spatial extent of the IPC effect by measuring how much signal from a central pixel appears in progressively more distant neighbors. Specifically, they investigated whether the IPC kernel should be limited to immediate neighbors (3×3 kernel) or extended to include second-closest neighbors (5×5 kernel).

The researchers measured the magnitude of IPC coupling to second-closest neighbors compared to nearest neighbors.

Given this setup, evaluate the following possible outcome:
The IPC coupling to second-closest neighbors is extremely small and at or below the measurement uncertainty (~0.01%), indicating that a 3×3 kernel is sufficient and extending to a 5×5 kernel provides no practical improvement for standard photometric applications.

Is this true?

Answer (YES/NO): YES